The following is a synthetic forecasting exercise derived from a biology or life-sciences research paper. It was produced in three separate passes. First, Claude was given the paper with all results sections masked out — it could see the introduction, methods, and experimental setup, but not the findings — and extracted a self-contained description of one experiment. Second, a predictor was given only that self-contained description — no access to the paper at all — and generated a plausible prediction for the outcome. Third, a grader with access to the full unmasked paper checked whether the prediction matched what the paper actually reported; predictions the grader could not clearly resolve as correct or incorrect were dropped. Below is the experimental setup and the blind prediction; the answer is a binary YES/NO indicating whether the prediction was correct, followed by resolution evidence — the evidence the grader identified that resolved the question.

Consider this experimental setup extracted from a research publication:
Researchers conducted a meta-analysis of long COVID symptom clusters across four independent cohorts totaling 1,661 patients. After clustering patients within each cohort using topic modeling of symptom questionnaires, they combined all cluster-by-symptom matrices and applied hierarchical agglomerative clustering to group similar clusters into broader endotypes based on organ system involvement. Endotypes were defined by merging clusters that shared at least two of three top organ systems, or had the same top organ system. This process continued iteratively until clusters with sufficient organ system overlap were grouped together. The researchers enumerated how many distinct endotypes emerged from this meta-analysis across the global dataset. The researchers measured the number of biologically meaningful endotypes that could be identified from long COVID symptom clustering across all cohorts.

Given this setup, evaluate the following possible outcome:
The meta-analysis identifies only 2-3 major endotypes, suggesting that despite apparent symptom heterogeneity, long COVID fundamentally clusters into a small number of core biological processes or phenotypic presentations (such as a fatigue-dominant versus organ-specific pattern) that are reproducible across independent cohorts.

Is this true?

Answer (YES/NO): NO